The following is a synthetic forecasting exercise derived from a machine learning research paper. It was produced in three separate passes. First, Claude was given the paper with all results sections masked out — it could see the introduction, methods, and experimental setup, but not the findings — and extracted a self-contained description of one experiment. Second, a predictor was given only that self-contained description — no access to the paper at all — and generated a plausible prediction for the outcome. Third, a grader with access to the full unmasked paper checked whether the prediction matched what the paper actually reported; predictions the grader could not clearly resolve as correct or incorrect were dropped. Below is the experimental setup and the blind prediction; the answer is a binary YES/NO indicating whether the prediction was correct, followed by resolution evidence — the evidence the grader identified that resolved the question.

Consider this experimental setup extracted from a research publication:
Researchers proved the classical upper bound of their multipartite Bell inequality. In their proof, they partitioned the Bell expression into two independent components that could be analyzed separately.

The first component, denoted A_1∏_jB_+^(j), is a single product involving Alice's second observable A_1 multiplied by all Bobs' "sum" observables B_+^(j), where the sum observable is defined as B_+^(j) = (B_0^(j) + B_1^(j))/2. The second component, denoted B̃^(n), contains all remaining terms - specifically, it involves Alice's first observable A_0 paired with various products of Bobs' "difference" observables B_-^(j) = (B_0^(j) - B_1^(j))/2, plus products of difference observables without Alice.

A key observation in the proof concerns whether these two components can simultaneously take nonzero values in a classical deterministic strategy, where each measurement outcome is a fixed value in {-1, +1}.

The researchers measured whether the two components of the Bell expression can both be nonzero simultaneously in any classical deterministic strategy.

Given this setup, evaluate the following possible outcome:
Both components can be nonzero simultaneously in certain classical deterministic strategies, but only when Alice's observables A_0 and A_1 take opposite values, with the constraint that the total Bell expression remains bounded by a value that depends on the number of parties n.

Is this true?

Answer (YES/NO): NO